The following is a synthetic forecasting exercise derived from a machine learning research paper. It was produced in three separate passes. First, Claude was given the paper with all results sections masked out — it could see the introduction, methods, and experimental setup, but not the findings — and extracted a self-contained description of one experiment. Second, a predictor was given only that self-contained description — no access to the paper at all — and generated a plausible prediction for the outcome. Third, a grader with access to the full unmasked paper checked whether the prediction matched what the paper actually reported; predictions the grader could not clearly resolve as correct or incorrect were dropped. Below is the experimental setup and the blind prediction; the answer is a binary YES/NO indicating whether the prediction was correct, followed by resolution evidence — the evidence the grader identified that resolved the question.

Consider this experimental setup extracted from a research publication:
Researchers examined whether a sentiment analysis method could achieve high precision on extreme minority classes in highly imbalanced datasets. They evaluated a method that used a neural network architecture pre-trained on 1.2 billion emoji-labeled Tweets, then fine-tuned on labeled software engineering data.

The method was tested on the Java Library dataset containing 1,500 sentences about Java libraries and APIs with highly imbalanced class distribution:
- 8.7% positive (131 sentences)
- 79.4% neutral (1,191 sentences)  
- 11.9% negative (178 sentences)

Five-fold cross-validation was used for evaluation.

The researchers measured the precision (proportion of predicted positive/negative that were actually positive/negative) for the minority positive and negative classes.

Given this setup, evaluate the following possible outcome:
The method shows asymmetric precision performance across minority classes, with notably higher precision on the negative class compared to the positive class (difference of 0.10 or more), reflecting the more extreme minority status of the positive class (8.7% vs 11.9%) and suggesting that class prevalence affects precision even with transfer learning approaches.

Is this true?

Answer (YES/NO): NO